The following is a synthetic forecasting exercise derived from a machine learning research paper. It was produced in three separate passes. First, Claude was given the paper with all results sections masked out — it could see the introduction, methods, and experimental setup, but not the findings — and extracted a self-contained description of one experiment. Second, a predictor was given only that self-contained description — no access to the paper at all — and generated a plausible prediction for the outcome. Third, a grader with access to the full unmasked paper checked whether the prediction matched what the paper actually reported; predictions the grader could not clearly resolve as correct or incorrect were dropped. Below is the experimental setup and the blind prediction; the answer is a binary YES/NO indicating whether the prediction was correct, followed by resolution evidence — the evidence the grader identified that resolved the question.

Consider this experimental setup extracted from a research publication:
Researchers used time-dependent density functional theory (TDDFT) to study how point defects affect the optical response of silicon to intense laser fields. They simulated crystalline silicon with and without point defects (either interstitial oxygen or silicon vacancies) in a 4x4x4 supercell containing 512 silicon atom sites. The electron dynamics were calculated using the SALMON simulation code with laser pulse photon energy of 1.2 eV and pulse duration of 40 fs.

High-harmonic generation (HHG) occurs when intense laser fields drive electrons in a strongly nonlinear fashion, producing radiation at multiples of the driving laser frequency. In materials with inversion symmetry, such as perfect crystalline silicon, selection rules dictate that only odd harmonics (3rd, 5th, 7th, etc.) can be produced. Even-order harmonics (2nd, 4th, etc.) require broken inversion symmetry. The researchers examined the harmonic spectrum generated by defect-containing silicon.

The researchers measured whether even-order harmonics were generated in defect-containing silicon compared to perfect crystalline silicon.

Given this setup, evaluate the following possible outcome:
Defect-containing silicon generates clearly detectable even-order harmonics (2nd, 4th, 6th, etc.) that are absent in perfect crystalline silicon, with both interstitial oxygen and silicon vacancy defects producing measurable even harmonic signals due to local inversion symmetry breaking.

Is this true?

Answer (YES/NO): YES